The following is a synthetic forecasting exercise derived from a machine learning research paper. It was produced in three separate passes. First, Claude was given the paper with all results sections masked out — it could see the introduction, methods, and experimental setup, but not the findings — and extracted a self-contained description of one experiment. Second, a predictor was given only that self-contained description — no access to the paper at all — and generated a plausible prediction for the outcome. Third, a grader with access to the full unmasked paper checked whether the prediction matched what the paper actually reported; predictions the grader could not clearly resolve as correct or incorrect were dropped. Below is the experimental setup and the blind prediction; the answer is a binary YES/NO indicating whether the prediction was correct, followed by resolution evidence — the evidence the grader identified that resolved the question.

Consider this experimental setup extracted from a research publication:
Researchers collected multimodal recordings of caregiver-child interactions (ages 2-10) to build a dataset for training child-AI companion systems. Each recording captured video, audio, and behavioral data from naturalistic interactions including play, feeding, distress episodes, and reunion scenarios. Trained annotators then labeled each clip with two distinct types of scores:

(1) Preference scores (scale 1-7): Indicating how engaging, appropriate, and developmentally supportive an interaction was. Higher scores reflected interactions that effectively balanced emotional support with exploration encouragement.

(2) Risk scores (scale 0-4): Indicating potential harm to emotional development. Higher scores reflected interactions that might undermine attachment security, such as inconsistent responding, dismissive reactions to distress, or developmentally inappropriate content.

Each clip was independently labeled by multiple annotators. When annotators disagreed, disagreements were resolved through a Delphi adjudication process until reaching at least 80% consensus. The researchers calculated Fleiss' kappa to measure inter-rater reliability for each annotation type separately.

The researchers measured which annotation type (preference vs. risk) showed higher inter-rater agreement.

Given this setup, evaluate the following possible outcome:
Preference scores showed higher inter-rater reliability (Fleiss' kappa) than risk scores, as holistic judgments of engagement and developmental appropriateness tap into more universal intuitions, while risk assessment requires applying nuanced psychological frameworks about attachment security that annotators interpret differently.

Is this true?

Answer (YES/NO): YES